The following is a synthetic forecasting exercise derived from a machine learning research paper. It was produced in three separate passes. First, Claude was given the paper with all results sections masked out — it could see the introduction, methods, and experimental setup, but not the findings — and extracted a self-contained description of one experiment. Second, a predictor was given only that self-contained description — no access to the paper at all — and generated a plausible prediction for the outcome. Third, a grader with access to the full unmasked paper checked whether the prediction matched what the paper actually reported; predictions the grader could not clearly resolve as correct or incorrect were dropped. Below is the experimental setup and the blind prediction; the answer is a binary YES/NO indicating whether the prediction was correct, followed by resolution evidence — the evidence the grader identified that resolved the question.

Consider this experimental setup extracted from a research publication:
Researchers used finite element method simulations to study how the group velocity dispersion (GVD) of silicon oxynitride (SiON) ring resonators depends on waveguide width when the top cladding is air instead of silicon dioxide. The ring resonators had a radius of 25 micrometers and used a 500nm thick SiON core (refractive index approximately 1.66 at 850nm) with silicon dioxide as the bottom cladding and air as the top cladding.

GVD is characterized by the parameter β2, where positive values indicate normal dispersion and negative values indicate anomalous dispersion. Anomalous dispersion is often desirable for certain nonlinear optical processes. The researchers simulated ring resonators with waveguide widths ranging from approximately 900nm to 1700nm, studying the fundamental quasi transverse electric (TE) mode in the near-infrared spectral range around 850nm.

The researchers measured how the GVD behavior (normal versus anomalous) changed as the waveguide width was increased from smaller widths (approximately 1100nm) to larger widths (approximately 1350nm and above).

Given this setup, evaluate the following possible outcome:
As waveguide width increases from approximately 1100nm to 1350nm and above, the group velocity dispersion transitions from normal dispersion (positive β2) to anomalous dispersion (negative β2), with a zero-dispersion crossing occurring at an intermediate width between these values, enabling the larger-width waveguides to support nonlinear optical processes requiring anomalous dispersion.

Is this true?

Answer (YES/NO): NO